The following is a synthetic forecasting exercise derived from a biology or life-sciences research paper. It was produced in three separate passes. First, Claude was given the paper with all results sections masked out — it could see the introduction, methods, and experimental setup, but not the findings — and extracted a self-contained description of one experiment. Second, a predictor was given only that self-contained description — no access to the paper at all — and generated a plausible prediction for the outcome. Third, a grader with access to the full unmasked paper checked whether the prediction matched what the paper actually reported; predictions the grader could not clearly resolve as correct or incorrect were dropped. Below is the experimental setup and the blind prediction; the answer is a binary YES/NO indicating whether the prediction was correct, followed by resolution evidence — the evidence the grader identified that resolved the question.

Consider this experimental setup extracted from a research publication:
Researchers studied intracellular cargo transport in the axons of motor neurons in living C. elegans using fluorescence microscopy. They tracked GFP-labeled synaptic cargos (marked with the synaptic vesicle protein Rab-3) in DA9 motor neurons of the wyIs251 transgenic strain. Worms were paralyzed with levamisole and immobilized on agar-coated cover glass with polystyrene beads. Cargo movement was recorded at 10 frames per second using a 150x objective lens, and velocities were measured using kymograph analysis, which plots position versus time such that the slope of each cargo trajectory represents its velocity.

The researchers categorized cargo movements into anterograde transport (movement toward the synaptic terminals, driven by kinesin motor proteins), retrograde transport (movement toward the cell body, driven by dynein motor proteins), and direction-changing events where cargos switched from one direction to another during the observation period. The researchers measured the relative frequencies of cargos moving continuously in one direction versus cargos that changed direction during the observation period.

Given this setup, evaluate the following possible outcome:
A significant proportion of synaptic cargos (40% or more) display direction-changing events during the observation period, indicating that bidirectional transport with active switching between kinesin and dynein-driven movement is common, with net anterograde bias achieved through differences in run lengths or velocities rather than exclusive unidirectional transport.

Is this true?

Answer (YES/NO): NO